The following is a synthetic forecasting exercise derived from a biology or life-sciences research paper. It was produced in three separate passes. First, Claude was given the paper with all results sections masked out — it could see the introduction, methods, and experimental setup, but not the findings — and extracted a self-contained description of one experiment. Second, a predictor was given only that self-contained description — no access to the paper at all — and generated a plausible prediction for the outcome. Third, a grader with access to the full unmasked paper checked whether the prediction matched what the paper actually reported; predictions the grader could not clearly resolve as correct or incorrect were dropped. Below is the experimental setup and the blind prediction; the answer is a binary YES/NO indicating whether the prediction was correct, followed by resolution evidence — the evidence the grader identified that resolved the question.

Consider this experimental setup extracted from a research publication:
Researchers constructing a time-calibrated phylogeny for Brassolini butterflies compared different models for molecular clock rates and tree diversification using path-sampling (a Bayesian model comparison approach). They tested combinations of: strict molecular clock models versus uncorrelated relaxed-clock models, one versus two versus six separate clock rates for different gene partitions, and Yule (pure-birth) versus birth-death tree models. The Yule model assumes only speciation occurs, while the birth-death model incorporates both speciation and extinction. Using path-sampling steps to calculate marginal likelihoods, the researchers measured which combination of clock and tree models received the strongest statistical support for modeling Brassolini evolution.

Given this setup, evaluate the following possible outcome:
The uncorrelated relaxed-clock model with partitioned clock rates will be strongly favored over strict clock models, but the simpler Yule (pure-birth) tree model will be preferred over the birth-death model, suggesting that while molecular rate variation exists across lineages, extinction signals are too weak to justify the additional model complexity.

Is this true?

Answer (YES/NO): YES